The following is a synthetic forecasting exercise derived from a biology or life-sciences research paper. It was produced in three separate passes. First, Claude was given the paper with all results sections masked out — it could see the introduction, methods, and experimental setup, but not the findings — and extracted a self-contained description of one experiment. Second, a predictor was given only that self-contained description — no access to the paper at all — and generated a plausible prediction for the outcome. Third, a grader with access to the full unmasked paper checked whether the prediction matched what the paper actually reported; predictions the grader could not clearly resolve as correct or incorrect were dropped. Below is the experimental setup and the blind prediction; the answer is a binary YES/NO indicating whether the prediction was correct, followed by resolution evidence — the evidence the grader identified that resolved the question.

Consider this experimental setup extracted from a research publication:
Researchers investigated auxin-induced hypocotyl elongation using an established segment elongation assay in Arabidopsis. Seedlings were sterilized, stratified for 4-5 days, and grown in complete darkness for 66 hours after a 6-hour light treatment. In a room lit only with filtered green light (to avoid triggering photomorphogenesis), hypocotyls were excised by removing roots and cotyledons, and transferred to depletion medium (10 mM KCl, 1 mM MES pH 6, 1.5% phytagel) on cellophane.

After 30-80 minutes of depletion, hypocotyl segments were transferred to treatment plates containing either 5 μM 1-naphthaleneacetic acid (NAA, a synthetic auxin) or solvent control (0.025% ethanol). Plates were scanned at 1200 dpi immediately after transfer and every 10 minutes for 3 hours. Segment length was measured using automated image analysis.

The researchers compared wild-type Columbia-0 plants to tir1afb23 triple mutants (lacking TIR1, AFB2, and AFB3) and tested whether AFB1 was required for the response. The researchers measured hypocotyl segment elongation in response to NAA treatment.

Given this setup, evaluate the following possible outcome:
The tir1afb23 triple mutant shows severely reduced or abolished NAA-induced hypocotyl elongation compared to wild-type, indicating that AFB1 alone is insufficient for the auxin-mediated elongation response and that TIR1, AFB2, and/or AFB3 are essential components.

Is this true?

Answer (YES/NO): NO